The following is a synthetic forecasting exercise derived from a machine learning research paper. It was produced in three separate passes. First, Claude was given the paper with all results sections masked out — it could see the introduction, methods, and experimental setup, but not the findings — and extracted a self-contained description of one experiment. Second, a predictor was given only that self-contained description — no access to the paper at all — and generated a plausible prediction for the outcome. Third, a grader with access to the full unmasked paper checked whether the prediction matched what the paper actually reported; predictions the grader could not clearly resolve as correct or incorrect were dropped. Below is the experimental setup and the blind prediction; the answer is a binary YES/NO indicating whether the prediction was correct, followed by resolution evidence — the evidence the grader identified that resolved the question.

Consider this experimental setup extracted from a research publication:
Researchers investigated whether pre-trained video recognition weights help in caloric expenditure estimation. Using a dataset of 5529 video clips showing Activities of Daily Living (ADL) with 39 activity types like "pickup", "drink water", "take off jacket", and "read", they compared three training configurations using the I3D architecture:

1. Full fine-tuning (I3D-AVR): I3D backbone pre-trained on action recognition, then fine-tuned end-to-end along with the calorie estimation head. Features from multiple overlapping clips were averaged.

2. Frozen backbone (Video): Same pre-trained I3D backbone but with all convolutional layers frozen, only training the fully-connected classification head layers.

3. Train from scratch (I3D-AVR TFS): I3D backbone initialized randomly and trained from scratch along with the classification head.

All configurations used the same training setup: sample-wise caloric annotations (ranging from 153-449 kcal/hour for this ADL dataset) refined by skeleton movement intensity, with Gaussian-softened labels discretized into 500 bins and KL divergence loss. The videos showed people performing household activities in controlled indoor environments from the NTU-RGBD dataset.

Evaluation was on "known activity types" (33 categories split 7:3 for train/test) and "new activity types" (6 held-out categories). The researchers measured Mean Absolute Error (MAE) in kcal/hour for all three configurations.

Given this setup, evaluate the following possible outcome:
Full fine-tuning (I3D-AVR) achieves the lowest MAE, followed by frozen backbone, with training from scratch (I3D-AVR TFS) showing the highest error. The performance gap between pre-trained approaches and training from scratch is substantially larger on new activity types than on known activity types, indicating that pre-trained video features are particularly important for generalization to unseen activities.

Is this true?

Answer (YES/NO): NO